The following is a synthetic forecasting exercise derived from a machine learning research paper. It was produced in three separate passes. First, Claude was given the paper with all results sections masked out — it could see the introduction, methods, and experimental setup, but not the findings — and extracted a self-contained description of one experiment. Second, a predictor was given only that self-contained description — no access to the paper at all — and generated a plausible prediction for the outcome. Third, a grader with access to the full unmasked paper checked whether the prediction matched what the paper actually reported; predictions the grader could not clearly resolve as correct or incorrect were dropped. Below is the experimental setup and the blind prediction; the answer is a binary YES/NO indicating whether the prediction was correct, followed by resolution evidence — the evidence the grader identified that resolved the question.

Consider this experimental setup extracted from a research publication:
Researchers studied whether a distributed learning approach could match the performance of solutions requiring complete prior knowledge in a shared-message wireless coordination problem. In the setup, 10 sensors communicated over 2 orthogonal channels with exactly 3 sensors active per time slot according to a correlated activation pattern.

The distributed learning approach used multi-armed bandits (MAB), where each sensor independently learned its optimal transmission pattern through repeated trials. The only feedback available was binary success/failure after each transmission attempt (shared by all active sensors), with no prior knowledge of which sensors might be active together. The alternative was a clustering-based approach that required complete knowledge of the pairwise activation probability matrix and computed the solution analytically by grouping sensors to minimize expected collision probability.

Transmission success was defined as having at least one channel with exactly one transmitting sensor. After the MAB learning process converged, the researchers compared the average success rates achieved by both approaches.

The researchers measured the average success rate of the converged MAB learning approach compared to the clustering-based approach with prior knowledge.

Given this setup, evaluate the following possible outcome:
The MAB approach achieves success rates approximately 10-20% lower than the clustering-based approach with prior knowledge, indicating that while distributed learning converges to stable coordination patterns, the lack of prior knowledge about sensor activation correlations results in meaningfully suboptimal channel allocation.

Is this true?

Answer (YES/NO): NO